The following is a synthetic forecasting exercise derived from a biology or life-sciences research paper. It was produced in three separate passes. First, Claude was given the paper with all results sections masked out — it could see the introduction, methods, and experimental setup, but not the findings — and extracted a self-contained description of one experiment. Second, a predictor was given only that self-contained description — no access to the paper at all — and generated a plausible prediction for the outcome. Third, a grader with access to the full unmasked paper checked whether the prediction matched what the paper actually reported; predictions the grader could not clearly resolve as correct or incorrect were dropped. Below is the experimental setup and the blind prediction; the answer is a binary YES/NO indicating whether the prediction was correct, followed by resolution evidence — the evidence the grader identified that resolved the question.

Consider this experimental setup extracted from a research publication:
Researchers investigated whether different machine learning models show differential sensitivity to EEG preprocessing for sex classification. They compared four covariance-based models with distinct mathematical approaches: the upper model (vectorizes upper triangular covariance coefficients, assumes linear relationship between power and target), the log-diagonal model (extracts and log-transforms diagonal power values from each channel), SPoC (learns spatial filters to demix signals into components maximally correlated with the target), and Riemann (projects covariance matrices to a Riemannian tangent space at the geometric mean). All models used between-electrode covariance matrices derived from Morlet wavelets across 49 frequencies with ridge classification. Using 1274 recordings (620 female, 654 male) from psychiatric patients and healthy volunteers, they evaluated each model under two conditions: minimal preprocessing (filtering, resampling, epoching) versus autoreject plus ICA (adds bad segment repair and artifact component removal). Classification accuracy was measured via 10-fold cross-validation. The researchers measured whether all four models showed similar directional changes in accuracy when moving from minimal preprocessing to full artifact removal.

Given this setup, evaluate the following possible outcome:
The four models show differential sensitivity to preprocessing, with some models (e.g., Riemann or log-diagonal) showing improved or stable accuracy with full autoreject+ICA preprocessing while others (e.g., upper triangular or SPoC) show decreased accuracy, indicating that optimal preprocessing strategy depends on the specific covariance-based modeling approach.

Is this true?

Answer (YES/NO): NO